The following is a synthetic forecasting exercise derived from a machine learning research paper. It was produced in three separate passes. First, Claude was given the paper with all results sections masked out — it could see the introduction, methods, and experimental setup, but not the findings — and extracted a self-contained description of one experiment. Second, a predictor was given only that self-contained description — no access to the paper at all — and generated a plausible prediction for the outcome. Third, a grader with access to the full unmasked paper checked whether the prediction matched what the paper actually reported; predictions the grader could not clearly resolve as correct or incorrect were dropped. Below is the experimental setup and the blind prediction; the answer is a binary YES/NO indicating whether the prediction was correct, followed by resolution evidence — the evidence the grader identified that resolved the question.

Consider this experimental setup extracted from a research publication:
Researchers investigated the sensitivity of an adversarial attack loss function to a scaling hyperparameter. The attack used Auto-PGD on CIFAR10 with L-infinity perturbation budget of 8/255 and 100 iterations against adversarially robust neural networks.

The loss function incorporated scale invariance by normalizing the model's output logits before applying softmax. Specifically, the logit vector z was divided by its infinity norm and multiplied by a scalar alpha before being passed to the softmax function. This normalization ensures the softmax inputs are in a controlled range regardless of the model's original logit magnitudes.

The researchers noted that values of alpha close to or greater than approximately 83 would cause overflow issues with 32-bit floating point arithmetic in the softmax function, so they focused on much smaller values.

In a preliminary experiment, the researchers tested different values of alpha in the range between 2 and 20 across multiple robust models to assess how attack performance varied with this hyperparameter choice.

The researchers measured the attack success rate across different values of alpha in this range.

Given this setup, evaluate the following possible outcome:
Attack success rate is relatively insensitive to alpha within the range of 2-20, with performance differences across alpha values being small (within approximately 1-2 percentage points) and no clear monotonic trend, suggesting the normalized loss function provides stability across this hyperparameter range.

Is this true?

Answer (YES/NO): YES